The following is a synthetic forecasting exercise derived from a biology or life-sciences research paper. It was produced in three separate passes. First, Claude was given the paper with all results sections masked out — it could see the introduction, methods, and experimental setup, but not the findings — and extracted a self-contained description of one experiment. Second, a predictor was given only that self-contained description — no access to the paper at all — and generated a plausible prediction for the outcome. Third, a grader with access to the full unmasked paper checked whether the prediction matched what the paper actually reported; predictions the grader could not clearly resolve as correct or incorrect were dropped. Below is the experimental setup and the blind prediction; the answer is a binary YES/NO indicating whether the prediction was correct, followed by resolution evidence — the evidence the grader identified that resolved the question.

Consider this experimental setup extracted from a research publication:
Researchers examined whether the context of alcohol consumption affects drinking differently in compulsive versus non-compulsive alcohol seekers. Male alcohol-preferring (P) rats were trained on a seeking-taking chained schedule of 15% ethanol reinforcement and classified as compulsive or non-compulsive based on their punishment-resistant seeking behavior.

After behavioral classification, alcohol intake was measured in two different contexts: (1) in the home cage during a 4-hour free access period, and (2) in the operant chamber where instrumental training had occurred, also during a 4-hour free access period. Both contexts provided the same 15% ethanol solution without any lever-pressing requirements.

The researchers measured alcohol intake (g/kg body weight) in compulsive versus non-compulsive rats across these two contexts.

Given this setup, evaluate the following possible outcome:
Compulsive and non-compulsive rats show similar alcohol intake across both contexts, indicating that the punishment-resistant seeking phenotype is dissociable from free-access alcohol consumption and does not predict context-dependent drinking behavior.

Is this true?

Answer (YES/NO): NO